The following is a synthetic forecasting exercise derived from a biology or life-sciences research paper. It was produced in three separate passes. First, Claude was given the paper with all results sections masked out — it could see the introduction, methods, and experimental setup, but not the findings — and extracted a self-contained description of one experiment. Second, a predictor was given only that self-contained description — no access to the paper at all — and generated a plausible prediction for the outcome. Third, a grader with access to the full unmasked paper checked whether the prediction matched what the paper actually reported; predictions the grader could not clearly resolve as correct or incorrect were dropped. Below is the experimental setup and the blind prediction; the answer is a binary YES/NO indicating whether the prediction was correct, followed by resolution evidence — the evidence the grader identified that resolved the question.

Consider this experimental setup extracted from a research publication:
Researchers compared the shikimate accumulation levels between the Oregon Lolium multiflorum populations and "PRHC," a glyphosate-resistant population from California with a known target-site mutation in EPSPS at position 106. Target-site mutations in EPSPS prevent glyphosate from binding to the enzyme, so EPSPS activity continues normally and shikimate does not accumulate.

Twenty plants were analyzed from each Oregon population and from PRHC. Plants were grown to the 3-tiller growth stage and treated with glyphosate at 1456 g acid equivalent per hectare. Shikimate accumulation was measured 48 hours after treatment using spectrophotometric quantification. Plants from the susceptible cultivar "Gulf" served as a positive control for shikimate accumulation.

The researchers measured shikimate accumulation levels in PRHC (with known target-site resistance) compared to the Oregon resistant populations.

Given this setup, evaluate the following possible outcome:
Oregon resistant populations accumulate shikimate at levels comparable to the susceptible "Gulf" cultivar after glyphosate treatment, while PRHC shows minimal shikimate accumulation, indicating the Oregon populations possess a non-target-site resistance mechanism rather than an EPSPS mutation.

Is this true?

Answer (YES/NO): NO